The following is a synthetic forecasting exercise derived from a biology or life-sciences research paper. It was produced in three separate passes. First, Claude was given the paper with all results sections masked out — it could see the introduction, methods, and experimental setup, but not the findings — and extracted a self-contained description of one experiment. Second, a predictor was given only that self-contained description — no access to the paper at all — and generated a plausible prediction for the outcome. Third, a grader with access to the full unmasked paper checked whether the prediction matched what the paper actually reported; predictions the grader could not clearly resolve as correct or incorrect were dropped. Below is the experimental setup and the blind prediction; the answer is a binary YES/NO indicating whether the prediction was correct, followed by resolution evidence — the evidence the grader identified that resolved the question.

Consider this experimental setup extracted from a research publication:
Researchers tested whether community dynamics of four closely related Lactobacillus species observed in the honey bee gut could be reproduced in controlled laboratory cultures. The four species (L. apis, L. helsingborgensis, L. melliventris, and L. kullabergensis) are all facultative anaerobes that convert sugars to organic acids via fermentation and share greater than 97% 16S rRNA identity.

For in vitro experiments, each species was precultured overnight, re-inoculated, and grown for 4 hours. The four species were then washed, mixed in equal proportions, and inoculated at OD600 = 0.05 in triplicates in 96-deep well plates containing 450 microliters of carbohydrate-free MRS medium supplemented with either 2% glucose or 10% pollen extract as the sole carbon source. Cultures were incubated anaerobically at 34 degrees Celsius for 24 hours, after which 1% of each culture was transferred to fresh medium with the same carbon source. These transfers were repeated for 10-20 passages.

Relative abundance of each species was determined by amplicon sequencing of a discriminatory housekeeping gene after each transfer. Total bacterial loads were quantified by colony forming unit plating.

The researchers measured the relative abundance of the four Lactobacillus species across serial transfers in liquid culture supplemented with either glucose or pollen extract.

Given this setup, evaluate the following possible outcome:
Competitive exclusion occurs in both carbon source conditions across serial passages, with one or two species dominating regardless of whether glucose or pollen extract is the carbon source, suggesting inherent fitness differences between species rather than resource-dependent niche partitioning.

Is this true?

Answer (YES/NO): NO